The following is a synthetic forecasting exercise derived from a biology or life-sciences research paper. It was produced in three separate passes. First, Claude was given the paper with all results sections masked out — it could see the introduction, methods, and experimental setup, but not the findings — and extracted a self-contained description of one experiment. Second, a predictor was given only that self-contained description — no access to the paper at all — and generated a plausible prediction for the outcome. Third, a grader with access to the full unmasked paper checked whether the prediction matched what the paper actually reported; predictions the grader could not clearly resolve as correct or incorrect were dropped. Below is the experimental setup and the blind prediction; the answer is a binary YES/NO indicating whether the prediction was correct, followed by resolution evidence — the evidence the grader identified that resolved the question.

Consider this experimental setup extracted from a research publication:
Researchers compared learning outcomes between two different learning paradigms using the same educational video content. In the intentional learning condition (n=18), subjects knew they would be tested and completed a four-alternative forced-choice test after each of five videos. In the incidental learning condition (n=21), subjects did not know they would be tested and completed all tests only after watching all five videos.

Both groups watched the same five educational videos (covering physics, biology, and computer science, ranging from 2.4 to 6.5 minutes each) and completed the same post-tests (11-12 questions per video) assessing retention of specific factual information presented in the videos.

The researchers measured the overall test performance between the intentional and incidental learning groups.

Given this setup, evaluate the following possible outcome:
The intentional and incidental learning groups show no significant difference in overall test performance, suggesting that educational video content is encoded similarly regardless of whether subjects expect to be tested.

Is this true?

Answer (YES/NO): YES